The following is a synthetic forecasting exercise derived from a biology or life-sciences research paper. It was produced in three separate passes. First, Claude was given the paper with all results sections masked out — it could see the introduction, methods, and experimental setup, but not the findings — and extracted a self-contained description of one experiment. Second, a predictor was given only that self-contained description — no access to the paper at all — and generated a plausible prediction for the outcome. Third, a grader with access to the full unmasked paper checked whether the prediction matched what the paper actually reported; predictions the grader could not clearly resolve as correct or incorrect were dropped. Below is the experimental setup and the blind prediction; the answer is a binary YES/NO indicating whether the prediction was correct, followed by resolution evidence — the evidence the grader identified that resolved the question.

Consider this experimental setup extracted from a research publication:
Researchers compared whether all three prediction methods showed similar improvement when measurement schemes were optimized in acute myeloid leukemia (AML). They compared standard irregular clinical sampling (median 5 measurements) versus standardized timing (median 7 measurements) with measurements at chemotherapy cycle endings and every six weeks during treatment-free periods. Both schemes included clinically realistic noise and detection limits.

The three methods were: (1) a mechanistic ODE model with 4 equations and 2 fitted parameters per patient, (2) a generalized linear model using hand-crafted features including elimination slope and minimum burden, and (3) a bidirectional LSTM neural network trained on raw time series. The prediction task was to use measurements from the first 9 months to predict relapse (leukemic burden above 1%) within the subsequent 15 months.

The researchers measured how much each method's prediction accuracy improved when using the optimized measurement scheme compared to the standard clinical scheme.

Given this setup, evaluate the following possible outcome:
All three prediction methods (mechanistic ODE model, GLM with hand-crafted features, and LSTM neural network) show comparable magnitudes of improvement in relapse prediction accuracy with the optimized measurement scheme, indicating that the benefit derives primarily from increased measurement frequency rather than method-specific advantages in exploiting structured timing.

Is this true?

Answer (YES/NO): NO